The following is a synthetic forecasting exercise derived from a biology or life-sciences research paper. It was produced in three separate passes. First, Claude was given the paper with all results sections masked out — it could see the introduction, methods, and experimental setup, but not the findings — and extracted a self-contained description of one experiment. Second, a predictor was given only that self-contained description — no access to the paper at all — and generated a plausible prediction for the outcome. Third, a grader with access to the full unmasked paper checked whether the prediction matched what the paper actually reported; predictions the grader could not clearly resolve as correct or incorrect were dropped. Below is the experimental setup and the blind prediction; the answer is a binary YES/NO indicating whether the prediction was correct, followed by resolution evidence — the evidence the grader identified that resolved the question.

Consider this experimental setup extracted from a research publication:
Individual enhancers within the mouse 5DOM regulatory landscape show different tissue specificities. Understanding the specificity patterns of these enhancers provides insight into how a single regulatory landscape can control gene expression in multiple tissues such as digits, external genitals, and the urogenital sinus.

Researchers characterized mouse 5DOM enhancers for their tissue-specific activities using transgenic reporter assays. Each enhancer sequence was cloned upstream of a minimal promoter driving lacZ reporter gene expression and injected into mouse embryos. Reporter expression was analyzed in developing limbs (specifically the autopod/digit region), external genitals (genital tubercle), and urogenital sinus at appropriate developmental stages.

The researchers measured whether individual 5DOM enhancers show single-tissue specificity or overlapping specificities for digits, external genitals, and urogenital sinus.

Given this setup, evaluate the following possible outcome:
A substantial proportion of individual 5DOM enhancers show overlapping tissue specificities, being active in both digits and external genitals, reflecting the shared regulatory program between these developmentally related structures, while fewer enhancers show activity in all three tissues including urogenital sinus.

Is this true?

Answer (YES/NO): NO